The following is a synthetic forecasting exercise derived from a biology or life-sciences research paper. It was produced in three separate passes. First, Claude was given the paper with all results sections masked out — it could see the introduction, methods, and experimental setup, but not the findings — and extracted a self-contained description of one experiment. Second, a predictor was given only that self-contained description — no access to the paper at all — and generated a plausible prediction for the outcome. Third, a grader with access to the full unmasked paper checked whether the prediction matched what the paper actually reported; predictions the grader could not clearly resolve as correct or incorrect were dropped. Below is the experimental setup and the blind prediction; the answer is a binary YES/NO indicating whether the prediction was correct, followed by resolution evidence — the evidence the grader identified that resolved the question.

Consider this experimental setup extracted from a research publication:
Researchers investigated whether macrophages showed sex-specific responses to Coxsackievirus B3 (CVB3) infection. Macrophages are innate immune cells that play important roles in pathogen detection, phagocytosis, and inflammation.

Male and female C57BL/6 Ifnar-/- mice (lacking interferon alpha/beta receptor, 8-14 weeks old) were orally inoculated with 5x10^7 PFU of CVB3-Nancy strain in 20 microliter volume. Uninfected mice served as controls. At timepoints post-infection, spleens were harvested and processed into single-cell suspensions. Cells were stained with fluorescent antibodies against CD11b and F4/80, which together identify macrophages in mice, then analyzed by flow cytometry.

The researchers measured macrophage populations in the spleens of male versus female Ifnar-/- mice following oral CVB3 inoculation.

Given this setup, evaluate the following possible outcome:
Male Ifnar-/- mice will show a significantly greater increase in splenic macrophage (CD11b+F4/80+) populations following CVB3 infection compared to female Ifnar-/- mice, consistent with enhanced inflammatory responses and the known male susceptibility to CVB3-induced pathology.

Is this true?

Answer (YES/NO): NO